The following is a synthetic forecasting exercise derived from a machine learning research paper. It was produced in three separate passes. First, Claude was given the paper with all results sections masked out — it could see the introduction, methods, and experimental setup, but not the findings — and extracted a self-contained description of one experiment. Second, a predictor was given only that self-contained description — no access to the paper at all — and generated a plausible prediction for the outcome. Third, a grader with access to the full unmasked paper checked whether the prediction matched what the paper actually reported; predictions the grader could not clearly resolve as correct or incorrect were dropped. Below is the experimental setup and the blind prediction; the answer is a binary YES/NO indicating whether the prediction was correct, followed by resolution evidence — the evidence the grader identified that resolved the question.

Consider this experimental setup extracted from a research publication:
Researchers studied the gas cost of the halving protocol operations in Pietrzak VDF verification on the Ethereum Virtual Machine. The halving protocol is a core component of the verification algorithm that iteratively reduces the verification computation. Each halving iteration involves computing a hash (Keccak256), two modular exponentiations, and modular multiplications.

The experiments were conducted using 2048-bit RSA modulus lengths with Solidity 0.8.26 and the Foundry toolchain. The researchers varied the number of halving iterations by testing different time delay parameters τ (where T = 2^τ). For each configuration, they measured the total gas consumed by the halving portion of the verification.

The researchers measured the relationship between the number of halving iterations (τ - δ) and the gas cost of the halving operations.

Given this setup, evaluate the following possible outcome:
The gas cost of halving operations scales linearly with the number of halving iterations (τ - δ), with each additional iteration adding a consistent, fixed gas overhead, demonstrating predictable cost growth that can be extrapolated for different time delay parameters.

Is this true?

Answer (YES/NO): YES